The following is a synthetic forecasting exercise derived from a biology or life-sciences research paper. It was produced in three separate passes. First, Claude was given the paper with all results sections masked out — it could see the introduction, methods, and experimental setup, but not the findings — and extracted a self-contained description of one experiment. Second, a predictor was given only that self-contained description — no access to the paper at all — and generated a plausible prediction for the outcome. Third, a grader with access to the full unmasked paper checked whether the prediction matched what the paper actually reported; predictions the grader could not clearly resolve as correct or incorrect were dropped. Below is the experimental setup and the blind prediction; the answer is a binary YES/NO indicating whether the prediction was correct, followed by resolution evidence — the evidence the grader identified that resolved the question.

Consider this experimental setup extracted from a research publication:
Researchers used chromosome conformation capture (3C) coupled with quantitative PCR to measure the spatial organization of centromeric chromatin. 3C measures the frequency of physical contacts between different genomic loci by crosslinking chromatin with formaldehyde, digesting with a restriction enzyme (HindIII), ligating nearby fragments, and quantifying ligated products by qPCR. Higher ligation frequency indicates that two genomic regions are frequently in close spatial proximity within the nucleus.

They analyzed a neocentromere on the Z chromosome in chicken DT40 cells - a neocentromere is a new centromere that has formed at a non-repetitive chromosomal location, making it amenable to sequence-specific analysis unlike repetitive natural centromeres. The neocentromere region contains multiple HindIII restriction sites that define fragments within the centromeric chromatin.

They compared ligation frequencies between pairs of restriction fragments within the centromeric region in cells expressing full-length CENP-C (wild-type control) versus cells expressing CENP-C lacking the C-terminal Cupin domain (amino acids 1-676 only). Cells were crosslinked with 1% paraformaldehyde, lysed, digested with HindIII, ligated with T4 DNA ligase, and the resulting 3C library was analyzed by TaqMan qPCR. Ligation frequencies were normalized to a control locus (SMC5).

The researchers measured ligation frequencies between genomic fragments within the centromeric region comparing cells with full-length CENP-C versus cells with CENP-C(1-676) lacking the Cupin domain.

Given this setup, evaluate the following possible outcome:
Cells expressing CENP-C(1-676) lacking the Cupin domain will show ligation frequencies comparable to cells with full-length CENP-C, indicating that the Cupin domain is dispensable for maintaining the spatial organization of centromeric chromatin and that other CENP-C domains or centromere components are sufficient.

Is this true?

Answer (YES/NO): NO